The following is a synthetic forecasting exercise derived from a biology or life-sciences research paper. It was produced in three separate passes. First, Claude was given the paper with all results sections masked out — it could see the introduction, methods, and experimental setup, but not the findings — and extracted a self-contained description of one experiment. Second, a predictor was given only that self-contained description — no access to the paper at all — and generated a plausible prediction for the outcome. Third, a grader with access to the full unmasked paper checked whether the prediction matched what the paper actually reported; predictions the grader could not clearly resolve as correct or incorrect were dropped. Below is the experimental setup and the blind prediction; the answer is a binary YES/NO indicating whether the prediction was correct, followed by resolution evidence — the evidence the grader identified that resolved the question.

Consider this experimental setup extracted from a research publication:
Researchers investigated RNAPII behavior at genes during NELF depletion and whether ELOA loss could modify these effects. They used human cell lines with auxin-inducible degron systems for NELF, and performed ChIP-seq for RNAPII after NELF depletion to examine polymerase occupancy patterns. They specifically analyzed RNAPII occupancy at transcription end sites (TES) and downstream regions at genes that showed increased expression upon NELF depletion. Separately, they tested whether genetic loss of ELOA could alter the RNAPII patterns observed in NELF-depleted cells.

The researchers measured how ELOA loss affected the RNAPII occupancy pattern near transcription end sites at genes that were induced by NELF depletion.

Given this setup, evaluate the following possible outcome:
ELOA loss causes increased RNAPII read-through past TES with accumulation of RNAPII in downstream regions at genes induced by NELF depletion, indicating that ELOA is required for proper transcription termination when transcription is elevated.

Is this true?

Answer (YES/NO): NO